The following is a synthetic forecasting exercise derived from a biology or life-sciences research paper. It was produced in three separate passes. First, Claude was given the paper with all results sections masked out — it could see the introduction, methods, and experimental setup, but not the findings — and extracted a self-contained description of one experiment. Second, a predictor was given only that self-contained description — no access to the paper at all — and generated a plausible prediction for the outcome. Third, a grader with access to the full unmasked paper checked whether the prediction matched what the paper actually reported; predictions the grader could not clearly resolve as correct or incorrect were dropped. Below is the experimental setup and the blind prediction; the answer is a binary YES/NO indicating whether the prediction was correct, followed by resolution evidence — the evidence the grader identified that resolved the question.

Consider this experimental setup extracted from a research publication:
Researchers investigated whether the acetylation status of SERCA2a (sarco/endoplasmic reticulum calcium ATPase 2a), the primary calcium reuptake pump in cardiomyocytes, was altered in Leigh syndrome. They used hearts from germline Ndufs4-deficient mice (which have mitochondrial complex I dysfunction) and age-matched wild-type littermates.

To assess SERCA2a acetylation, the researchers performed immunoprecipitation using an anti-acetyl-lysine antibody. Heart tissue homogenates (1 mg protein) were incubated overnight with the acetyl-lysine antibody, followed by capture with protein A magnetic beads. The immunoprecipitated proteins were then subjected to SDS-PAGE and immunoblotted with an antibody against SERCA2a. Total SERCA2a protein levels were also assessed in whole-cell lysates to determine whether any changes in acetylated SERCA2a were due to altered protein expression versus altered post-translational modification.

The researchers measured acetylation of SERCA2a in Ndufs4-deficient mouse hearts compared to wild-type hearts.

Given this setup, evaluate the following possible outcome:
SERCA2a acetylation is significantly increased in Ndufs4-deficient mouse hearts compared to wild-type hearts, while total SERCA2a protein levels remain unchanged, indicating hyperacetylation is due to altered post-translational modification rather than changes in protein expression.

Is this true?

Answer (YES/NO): YES